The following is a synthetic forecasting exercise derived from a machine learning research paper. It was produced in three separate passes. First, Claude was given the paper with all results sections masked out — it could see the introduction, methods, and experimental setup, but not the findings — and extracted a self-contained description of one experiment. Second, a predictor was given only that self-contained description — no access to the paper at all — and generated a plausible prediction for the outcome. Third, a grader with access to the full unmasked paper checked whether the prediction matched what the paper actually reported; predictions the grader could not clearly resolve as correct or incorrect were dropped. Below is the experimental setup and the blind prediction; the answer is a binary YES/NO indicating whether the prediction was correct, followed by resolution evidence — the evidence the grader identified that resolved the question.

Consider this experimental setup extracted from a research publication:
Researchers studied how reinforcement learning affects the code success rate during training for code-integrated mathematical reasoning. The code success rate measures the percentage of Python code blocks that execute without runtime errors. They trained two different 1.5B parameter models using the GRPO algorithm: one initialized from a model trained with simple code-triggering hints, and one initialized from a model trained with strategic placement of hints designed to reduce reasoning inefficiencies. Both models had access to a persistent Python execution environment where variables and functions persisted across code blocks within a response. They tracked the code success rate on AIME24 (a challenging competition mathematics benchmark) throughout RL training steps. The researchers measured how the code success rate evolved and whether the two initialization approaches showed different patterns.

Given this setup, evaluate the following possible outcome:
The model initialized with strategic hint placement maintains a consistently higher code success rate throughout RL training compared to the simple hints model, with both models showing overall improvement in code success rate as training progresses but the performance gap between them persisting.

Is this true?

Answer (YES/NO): NO